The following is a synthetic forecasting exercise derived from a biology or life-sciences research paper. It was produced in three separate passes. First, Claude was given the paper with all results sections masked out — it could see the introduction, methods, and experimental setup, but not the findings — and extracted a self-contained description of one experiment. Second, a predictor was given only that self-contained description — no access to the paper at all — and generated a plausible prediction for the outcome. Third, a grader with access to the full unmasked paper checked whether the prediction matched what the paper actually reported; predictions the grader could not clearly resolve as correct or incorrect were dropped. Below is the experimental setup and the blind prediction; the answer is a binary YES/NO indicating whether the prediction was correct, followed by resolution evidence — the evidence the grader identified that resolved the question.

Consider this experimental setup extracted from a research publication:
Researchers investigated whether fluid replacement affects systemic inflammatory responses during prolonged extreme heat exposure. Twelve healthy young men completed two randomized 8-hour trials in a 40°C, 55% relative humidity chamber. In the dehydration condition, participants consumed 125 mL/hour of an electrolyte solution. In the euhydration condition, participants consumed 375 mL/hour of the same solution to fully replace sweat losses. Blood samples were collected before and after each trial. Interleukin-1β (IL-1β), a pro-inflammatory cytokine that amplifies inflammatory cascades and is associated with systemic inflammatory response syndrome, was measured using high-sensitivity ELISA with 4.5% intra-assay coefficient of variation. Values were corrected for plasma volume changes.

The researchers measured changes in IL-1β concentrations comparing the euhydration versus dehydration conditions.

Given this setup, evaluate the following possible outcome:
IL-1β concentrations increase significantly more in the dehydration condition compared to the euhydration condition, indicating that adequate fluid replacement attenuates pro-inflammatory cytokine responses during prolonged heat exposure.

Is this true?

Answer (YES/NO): NO